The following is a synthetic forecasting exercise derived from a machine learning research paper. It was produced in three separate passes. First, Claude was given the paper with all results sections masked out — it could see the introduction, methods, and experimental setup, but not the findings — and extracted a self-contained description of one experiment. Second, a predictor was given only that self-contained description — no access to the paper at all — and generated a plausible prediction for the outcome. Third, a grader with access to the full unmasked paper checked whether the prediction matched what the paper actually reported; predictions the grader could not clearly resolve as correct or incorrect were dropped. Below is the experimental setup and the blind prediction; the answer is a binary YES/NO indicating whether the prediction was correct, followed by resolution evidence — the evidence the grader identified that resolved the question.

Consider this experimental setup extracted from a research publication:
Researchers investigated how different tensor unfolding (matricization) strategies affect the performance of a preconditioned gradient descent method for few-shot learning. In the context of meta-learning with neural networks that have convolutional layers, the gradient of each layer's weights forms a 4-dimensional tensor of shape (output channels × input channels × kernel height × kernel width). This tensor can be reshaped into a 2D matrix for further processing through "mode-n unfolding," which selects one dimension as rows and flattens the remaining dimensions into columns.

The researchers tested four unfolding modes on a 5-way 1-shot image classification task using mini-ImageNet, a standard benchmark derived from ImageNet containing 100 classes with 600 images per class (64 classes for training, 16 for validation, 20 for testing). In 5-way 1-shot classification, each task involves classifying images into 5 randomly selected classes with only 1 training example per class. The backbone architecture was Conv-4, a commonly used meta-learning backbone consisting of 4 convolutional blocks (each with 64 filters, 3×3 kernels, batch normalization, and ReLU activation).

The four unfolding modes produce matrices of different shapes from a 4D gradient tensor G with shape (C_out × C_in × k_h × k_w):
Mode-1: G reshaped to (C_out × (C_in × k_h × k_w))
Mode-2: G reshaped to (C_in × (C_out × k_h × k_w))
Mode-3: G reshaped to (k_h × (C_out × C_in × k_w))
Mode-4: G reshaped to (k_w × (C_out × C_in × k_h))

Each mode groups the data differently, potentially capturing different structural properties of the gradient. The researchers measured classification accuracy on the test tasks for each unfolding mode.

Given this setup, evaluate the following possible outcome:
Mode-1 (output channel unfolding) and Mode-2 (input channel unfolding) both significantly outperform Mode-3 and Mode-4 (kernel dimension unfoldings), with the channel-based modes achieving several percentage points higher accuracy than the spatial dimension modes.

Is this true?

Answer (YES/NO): NO